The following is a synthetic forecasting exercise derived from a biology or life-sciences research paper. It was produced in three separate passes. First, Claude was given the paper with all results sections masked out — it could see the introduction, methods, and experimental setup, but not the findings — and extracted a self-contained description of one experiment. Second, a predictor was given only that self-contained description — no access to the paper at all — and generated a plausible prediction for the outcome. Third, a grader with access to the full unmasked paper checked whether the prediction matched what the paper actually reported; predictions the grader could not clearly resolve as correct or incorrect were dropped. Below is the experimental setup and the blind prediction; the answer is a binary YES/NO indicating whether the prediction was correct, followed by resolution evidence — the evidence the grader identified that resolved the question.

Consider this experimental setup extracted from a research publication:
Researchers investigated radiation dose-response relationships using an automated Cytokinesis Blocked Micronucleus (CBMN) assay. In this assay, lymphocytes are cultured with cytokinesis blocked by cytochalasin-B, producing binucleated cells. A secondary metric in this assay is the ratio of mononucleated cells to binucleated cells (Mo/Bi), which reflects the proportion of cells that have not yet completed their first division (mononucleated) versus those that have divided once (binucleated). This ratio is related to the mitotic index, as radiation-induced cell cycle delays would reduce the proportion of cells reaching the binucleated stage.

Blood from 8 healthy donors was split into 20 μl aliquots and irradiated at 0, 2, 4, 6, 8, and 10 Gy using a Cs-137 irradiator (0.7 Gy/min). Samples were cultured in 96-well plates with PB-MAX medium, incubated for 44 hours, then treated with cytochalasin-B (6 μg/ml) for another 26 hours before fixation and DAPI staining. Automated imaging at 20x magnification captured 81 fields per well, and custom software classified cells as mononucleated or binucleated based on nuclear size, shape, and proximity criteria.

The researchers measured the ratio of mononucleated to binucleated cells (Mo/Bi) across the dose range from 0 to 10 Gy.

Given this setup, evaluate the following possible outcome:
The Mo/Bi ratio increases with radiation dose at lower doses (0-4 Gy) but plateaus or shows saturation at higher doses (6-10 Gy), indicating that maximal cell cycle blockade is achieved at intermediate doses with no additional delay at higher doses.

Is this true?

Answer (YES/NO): NO